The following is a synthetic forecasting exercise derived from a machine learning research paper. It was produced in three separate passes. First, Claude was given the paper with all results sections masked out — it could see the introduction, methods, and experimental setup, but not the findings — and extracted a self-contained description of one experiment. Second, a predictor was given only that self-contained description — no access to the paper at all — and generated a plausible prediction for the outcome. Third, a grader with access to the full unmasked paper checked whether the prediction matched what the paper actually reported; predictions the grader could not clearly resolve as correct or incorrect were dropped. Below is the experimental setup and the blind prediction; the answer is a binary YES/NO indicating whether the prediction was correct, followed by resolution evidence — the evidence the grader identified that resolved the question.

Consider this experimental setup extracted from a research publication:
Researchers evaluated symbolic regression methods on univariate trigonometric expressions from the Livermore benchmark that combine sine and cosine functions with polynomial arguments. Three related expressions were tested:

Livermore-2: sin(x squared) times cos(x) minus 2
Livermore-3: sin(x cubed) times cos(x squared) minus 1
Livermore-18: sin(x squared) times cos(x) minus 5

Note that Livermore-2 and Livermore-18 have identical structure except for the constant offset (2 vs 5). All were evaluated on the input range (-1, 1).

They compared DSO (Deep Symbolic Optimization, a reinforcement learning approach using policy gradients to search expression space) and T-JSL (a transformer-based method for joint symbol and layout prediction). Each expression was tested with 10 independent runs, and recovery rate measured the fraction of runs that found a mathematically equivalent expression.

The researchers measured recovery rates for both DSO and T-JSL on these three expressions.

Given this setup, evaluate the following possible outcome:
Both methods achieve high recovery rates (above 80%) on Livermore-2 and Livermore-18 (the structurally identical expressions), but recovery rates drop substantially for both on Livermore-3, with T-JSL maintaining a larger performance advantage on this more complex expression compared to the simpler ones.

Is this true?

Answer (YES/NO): NO